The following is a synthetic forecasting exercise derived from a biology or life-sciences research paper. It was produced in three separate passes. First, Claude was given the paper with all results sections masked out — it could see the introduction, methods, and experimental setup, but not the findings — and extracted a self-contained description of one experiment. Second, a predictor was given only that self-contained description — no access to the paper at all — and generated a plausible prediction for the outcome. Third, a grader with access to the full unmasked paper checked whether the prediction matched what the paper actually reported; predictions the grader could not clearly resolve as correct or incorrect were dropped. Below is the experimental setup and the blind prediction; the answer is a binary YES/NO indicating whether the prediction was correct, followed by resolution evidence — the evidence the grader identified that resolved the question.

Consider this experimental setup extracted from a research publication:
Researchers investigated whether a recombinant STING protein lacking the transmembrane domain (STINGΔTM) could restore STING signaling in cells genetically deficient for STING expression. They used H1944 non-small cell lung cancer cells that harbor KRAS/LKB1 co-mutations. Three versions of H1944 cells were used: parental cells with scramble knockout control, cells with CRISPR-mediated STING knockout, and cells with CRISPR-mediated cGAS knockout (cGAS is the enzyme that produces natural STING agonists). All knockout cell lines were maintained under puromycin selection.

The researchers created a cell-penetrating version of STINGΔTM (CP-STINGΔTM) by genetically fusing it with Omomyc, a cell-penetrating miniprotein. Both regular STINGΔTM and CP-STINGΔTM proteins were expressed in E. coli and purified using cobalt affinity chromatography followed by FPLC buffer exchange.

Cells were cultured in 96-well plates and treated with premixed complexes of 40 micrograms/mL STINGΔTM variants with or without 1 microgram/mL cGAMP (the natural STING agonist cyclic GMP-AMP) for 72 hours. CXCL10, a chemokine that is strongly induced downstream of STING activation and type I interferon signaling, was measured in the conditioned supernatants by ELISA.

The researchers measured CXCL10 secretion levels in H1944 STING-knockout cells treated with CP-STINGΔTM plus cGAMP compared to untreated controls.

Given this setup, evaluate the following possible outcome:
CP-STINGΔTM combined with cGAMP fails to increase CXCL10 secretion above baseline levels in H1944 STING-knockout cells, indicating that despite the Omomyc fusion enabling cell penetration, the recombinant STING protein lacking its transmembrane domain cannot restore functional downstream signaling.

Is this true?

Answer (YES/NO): NO